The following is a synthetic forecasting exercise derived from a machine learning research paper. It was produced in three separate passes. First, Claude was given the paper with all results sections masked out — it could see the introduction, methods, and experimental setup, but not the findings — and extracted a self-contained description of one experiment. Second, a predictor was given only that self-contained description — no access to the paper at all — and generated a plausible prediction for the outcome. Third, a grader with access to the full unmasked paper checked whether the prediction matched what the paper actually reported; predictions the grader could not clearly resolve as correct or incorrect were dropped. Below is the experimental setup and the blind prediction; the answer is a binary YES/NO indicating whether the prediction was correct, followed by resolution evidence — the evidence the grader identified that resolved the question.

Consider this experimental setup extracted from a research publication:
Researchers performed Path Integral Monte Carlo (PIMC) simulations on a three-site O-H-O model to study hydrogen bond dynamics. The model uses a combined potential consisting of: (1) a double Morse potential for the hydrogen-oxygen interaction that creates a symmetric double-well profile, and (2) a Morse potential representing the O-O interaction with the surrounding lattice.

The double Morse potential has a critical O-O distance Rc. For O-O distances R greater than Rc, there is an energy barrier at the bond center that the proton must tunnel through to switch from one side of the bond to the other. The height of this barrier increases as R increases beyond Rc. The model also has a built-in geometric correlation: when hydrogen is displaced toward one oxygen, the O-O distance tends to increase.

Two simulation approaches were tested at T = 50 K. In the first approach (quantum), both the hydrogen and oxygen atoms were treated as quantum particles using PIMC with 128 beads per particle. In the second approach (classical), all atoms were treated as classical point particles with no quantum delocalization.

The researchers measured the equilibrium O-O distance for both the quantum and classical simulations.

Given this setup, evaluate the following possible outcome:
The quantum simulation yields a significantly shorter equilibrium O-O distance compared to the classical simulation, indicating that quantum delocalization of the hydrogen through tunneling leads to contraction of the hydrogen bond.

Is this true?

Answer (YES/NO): YES